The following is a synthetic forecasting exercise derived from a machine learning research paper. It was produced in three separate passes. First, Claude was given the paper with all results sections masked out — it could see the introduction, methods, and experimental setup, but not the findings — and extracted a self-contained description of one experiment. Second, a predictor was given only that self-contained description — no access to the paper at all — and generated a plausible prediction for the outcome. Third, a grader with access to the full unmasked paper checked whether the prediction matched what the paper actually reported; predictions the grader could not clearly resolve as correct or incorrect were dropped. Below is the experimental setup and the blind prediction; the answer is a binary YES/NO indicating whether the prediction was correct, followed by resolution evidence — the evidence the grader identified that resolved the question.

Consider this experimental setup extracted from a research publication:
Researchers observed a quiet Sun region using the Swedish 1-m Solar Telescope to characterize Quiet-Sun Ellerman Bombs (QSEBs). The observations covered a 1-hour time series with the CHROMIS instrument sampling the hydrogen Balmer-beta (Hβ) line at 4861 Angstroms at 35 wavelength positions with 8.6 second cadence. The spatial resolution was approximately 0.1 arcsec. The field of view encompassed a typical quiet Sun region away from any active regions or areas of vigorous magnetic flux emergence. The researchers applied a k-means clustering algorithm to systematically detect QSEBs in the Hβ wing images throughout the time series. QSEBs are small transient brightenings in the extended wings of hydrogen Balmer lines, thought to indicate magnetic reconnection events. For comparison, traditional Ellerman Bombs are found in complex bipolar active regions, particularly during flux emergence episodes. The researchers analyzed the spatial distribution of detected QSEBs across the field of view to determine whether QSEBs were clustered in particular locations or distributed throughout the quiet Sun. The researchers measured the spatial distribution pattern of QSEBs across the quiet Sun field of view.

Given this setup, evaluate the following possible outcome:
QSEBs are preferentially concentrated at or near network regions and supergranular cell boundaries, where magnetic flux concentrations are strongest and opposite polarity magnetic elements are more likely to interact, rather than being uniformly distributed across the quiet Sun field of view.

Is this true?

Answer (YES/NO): NO